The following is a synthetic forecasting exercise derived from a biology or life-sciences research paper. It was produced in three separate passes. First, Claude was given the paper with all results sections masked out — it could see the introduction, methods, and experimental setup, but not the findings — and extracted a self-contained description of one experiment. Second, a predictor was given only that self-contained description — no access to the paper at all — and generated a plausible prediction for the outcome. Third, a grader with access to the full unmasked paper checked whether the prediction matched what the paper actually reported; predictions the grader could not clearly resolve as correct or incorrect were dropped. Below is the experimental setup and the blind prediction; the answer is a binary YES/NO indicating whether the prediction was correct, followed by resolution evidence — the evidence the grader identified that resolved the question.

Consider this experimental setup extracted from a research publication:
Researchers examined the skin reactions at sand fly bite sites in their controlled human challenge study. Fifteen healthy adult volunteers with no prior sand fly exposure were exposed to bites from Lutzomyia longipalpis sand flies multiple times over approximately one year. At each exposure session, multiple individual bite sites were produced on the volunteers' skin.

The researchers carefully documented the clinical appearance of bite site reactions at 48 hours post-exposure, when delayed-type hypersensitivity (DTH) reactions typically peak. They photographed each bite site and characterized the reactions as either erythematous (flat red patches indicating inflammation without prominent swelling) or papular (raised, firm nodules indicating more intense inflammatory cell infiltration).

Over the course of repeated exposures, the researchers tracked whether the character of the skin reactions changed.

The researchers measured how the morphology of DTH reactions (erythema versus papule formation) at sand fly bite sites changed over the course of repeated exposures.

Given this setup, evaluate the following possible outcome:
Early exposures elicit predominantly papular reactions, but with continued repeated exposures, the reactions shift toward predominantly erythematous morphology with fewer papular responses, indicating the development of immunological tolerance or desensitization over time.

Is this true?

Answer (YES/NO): NO